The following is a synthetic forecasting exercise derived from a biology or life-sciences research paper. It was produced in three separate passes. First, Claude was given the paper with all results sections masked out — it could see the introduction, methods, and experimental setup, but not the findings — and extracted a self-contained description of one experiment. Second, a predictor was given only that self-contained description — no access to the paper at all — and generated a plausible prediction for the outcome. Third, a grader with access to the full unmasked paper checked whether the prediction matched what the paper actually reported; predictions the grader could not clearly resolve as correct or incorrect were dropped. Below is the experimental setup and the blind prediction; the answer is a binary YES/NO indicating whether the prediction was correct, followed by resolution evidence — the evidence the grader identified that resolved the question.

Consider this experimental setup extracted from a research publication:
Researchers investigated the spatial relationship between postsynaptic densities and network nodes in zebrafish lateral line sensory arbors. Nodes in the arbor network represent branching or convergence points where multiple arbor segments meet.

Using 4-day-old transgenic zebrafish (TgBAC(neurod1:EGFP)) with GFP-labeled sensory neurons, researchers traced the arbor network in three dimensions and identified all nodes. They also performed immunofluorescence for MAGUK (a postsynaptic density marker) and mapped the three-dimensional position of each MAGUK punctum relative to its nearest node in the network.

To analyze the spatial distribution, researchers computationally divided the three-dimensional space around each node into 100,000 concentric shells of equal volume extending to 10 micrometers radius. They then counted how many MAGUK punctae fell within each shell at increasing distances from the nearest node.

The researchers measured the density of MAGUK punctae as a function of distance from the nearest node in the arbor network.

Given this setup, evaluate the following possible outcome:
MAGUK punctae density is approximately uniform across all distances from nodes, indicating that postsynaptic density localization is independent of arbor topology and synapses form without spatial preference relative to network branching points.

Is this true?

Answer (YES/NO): NO